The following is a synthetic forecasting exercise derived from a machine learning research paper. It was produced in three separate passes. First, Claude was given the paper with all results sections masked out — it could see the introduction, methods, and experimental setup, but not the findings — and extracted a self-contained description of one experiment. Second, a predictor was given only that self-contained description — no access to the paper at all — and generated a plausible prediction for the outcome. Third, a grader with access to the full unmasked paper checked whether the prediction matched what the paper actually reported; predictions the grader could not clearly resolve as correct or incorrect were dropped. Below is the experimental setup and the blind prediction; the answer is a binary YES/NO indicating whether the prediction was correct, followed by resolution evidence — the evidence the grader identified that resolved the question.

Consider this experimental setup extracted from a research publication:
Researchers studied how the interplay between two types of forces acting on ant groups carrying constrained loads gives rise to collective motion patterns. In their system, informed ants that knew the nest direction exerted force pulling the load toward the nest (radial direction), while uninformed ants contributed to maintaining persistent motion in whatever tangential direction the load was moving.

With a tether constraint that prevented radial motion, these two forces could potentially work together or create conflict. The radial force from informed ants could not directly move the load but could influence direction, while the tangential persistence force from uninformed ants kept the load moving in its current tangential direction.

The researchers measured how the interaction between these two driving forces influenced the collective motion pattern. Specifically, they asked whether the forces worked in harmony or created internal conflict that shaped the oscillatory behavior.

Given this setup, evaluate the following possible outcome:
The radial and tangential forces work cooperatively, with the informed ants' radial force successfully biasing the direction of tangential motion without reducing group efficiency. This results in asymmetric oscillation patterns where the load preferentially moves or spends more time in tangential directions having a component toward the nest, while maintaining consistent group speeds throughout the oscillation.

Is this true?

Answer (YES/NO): NO